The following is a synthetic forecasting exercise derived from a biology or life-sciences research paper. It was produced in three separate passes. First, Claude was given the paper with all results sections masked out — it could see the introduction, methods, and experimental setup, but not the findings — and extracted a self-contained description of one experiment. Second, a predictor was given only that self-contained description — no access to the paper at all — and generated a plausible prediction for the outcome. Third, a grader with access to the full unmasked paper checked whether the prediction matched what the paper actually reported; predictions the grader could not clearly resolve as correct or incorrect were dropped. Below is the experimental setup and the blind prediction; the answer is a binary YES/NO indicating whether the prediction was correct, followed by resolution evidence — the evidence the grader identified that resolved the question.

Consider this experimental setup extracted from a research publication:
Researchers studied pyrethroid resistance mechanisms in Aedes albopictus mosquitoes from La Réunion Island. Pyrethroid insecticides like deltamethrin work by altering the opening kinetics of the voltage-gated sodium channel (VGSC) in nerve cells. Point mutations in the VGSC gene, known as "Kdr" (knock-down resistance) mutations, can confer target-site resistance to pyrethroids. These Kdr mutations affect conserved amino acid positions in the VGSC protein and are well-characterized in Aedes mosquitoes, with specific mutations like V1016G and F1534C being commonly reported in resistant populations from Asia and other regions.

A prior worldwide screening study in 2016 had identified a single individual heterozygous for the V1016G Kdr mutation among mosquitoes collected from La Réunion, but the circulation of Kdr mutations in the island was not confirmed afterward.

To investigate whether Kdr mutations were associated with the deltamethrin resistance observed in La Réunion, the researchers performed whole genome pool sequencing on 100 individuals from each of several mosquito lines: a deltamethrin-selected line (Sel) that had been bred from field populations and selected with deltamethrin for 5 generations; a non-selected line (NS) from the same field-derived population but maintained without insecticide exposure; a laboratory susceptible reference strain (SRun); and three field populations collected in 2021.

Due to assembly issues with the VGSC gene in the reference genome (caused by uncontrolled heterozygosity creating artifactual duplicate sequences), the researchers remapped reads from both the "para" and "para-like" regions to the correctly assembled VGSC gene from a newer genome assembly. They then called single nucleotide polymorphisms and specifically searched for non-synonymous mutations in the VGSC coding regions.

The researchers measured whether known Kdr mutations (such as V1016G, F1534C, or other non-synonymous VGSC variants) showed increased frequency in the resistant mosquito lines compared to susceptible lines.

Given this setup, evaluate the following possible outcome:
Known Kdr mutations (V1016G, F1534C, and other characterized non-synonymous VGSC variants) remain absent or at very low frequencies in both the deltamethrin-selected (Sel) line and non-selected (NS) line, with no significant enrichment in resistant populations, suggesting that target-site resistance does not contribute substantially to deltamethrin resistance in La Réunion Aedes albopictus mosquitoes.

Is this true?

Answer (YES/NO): YES